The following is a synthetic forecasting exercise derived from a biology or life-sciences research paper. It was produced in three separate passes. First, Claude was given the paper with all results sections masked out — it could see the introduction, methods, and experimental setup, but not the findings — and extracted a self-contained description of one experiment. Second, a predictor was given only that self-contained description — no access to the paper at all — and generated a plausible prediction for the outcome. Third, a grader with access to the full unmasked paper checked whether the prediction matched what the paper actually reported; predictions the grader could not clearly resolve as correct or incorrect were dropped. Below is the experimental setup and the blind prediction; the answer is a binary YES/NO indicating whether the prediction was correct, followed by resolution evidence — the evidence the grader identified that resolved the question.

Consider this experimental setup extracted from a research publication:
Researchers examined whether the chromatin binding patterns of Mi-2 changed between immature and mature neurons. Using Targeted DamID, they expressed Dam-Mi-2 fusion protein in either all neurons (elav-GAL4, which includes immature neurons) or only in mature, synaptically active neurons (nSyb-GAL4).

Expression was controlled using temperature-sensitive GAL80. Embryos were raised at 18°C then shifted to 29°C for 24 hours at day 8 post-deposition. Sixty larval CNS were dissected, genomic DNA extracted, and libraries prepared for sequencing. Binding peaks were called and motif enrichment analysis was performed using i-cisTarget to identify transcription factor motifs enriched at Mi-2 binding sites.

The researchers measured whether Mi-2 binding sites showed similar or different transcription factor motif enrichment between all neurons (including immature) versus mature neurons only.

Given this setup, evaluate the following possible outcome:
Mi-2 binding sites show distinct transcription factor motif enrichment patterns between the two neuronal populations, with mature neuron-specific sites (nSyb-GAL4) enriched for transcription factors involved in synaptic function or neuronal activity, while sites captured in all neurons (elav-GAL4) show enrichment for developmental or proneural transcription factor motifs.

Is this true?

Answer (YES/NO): NO